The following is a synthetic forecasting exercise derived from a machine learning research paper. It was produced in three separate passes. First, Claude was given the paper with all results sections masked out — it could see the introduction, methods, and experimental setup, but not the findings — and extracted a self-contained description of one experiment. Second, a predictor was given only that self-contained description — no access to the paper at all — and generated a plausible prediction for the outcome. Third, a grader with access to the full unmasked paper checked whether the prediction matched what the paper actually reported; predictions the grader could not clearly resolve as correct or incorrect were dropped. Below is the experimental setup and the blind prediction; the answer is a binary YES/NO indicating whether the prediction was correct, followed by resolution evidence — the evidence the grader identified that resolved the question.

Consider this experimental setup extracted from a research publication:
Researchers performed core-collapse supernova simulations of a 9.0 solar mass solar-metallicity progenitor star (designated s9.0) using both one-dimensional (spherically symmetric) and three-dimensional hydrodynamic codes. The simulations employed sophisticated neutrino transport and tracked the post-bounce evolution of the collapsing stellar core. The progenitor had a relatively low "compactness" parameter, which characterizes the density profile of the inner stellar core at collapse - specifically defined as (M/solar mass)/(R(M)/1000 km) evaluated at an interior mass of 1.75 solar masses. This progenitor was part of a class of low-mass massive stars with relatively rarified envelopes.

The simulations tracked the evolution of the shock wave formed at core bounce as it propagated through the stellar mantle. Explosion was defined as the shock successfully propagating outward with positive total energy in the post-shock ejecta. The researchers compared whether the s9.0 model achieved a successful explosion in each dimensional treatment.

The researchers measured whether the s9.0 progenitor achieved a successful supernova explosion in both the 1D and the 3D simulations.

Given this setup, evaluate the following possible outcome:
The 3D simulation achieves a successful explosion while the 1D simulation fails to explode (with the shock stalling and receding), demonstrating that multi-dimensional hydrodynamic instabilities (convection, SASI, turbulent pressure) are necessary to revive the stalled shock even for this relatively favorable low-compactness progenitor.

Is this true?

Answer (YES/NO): YES